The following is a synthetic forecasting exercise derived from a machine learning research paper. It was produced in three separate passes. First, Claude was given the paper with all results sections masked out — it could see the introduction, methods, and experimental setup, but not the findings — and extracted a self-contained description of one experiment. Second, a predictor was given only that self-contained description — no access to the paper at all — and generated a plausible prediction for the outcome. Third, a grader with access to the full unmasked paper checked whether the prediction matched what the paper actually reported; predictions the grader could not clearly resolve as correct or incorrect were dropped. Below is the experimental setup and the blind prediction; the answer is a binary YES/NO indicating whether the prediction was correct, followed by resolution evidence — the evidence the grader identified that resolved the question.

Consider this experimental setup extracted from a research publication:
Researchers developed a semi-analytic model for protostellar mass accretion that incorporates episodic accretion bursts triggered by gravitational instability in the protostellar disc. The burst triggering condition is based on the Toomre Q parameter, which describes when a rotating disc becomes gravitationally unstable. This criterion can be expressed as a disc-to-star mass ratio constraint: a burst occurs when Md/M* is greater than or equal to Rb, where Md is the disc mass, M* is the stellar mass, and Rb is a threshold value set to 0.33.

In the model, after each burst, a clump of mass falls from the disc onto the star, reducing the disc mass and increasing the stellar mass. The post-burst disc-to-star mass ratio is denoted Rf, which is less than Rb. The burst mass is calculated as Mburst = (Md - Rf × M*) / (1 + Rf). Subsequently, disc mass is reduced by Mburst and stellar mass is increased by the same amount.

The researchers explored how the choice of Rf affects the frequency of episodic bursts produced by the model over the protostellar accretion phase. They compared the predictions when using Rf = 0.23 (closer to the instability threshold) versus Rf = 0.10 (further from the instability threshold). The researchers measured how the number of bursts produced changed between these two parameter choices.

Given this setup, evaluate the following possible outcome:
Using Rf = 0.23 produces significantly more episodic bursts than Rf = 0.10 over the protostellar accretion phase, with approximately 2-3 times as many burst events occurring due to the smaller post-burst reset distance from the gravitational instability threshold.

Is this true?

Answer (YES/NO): NO